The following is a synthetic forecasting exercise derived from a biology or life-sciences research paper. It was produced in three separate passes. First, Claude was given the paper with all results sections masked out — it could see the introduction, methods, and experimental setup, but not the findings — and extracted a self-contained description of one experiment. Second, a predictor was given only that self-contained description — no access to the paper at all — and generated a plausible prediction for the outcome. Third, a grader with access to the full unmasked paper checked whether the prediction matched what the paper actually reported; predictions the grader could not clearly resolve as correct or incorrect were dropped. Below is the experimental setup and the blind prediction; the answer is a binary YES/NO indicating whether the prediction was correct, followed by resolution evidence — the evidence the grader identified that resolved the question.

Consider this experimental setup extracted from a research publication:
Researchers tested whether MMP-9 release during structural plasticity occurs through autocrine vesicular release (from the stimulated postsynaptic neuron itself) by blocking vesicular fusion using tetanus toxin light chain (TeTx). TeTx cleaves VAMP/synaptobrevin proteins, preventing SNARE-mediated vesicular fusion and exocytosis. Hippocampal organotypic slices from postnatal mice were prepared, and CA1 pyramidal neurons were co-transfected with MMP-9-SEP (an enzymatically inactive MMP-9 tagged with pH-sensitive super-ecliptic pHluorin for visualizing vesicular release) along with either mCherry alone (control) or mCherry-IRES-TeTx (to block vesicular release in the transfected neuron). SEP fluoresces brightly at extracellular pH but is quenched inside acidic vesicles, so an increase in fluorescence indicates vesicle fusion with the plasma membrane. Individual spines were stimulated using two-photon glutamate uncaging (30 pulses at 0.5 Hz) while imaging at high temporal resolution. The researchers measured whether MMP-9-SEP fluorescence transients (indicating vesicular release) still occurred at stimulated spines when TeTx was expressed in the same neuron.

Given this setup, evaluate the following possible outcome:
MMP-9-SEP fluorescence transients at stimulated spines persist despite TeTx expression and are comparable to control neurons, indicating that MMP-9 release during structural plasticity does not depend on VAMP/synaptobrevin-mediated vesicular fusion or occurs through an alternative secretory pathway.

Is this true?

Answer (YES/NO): NO